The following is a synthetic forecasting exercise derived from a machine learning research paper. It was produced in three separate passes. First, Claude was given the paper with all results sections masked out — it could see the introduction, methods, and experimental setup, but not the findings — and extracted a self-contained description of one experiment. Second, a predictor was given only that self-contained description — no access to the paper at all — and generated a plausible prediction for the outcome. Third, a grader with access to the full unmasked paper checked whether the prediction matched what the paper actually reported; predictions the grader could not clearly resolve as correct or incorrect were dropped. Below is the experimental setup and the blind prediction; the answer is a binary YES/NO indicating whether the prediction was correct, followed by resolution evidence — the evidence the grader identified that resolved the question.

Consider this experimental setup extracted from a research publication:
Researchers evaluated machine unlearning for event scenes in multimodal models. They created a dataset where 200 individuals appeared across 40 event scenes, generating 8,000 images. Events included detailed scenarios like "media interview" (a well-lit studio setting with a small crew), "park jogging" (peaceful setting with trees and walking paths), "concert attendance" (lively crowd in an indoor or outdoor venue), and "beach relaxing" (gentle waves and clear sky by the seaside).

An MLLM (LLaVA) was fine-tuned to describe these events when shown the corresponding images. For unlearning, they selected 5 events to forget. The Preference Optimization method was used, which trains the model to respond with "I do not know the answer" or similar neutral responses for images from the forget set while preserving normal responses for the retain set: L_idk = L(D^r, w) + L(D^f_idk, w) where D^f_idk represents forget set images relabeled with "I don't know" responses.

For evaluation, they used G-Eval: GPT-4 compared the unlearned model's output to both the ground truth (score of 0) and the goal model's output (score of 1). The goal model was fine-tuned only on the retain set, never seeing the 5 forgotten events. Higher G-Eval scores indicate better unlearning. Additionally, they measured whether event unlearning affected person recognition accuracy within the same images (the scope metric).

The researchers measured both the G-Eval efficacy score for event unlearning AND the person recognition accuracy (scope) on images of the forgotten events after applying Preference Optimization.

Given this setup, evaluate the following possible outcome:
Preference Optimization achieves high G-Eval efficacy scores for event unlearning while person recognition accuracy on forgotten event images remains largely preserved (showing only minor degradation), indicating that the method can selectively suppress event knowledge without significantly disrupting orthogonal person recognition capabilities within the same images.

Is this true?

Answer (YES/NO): NO